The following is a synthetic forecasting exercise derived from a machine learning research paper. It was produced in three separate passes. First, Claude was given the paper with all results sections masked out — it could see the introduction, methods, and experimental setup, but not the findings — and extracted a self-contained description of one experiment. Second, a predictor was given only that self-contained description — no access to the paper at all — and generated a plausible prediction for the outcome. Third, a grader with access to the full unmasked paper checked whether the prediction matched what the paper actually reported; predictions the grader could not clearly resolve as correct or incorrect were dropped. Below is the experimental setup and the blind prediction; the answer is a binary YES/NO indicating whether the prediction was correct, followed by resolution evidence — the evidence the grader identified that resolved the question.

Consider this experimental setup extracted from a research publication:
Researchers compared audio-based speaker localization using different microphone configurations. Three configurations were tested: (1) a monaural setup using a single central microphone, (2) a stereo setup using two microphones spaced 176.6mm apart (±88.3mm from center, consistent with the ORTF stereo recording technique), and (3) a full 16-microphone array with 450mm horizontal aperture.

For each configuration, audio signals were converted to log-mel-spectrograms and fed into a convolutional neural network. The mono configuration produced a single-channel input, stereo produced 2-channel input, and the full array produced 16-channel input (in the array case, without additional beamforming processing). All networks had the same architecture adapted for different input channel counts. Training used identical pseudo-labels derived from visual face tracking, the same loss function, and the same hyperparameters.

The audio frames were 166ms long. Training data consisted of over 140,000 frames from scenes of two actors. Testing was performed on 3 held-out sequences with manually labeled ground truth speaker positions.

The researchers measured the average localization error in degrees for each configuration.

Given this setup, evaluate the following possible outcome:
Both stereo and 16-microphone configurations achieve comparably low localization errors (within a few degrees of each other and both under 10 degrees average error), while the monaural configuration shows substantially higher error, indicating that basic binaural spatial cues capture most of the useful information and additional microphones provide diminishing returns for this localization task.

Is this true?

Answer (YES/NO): NO